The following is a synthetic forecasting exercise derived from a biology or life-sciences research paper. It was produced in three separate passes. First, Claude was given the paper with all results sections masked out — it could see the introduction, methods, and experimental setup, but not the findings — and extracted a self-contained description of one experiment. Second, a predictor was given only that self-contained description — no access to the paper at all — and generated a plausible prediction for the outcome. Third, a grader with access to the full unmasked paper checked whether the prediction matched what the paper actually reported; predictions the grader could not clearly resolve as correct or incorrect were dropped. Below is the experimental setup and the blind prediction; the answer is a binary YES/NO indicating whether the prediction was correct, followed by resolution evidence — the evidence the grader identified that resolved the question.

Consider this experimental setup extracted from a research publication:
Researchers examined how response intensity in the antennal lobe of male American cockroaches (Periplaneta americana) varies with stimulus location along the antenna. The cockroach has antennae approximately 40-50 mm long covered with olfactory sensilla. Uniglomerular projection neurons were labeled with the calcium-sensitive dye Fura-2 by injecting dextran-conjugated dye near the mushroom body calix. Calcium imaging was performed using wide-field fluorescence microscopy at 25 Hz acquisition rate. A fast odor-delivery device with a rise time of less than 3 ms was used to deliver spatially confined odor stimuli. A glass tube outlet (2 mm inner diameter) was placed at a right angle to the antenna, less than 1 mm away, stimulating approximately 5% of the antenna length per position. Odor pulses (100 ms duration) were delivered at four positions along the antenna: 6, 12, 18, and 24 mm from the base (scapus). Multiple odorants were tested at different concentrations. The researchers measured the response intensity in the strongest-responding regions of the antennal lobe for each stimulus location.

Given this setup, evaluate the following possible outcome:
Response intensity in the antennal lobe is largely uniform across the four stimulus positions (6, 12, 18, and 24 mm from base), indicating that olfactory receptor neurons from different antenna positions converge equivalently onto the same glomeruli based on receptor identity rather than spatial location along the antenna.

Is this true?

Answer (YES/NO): NO